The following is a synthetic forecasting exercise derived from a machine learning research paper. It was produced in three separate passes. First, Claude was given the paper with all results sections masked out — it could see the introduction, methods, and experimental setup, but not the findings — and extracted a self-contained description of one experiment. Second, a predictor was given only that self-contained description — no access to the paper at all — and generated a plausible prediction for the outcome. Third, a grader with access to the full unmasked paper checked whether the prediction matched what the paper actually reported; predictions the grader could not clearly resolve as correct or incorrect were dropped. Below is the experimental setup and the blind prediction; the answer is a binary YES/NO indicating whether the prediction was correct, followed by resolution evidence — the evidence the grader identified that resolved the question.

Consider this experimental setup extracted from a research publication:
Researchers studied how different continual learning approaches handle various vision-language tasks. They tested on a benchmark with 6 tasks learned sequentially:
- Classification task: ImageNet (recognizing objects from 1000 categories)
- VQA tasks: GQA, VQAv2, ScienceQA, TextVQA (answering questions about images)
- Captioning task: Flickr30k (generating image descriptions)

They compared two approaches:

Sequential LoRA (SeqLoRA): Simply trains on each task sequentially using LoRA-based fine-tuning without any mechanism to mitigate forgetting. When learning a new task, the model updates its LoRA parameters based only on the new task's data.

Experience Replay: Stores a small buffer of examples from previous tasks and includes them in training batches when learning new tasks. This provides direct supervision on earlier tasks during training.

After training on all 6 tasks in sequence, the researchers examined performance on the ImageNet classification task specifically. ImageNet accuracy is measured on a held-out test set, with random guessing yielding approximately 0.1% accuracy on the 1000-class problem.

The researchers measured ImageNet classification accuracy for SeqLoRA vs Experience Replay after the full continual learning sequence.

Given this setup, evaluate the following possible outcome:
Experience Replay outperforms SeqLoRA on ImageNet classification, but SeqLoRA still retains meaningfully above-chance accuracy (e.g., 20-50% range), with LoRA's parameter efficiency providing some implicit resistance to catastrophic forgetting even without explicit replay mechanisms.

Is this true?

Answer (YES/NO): NO